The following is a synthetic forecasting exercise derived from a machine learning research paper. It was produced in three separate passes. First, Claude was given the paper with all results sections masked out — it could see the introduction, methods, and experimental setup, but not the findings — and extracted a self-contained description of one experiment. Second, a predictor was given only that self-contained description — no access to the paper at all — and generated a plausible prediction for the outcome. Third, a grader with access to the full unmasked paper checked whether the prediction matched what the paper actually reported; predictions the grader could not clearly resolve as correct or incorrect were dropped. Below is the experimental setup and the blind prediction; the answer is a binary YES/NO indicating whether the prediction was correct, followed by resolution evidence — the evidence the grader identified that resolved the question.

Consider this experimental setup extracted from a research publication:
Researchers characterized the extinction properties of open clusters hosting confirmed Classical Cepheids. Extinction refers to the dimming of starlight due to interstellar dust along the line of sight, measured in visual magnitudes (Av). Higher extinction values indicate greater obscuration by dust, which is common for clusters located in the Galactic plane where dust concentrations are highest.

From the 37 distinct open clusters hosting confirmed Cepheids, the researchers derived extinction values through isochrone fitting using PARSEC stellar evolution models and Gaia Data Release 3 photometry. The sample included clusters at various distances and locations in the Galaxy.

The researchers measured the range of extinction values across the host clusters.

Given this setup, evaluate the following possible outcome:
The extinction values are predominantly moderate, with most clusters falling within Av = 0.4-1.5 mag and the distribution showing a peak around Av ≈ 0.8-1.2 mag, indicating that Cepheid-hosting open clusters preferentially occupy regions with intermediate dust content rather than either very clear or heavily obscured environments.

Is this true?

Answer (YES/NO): NO